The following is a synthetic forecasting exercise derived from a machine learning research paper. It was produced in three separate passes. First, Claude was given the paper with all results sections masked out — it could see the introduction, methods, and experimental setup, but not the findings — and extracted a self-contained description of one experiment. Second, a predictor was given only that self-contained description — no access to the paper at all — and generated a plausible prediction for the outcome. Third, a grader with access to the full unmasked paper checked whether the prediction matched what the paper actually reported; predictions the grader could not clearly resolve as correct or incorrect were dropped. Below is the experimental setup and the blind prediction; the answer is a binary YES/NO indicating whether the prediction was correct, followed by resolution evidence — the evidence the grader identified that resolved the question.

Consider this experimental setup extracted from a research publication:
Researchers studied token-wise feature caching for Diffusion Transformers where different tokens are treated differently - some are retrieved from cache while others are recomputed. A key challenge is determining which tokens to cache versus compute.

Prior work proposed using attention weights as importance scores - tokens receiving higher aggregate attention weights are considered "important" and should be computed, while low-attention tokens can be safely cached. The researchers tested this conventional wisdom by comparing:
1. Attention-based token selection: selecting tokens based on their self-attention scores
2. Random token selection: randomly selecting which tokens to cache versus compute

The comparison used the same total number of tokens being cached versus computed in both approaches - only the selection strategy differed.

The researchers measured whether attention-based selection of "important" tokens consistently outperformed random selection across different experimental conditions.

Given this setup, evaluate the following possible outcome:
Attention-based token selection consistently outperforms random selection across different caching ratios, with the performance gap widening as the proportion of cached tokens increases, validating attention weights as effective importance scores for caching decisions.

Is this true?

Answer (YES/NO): NO